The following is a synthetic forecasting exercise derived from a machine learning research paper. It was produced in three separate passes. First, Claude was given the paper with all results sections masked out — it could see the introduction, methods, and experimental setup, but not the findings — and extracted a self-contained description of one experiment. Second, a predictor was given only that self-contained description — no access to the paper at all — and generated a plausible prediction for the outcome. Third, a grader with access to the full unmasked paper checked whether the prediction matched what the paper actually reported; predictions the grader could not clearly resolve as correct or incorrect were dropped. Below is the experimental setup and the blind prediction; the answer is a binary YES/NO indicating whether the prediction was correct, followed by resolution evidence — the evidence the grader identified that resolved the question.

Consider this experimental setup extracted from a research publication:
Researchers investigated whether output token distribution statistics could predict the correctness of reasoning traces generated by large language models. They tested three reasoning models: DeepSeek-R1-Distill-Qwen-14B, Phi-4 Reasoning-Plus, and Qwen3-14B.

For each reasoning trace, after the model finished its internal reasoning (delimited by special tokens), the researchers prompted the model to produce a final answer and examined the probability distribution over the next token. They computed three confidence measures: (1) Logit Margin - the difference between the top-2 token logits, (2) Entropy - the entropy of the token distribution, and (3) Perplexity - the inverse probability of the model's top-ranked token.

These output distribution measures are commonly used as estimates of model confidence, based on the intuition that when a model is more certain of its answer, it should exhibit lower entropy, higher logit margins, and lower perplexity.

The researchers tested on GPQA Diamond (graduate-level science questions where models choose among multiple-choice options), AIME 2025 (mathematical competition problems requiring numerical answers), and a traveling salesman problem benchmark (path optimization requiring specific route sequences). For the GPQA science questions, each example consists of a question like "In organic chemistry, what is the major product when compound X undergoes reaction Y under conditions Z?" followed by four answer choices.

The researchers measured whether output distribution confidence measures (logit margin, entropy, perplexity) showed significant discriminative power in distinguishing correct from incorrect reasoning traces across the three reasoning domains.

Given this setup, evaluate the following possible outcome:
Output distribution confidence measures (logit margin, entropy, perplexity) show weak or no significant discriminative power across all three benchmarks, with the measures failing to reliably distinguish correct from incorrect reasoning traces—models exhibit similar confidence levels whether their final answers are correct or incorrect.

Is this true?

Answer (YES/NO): YES